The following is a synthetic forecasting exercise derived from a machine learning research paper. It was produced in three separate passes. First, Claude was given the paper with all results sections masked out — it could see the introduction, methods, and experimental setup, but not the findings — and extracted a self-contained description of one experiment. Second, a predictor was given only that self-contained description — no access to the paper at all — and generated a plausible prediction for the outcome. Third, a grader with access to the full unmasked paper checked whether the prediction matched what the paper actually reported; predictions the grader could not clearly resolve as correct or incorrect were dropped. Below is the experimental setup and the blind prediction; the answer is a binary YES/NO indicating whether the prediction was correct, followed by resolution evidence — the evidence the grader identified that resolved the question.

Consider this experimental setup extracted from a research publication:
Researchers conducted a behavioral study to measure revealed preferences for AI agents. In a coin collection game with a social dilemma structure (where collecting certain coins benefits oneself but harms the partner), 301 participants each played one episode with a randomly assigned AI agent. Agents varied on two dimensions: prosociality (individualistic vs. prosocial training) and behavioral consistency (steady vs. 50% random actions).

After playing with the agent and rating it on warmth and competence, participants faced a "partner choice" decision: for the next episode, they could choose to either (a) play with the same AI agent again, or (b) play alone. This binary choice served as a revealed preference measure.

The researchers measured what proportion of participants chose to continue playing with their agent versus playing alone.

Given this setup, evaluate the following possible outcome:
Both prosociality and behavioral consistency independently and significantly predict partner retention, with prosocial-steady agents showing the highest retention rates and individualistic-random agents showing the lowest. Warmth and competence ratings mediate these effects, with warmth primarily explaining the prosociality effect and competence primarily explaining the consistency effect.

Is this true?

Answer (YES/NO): NO